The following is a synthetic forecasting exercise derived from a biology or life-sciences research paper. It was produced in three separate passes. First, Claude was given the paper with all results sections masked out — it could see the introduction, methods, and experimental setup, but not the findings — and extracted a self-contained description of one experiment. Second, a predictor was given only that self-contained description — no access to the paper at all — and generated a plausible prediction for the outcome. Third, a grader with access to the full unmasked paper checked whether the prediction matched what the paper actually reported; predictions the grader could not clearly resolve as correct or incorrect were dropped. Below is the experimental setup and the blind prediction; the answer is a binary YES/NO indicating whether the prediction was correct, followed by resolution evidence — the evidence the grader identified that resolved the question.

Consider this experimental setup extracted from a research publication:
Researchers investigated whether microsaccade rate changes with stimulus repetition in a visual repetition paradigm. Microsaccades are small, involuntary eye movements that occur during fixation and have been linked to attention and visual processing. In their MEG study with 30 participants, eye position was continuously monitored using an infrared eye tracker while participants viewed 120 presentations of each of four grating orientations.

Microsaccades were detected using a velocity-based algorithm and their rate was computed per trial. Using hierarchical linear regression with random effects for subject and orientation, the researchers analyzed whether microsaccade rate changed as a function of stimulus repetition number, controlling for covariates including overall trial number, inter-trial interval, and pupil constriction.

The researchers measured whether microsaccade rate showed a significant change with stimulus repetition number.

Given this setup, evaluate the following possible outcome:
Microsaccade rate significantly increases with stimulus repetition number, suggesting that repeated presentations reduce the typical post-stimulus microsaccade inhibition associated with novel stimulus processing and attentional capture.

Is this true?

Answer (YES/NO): NO